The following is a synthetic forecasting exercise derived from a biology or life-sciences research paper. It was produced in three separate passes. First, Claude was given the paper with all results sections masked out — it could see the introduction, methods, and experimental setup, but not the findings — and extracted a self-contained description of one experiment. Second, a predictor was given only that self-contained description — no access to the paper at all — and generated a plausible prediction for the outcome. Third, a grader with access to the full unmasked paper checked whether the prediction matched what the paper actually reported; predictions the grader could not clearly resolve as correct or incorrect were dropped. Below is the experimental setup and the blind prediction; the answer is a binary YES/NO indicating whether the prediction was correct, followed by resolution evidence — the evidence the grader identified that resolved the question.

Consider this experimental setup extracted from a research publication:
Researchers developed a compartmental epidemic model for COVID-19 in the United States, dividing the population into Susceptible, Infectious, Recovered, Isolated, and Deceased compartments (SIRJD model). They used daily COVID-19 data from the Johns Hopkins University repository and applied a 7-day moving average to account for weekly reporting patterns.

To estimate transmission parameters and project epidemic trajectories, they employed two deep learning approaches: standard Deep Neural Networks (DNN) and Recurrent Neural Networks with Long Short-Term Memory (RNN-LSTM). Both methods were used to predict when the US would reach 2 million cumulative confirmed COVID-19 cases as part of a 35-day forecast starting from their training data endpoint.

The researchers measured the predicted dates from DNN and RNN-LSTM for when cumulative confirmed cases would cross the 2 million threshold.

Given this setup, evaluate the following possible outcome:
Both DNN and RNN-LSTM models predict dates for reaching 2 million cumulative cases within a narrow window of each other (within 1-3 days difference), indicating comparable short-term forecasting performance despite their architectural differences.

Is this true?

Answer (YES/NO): YES